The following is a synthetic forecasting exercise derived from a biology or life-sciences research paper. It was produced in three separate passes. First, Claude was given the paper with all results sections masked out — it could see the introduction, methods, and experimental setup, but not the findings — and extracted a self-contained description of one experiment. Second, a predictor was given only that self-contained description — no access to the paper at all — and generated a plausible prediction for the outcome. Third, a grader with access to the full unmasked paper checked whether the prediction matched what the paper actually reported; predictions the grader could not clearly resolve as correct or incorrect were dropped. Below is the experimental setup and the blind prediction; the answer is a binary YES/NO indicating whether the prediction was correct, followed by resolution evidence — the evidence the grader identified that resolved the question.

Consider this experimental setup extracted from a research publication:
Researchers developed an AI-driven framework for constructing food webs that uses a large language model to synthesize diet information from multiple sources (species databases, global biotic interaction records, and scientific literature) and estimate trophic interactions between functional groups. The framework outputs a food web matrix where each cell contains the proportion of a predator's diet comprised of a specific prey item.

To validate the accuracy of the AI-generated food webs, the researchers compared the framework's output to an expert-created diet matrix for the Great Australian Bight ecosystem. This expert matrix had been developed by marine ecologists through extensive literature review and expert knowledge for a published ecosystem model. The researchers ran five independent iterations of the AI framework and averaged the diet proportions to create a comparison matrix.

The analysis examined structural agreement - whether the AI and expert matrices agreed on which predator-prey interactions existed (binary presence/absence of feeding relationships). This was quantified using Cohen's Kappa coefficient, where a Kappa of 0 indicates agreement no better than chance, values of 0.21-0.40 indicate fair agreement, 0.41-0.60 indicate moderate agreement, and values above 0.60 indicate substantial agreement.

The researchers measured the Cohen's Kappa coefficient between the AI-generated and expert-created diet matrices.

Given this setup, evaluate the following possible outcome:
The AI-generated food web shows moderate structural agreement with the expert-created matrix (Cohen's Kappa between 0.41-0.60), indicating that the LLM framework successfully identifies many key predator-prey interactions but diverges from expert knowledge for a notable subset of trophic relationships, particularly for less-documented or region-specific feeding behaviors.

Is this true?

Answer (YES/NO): NO